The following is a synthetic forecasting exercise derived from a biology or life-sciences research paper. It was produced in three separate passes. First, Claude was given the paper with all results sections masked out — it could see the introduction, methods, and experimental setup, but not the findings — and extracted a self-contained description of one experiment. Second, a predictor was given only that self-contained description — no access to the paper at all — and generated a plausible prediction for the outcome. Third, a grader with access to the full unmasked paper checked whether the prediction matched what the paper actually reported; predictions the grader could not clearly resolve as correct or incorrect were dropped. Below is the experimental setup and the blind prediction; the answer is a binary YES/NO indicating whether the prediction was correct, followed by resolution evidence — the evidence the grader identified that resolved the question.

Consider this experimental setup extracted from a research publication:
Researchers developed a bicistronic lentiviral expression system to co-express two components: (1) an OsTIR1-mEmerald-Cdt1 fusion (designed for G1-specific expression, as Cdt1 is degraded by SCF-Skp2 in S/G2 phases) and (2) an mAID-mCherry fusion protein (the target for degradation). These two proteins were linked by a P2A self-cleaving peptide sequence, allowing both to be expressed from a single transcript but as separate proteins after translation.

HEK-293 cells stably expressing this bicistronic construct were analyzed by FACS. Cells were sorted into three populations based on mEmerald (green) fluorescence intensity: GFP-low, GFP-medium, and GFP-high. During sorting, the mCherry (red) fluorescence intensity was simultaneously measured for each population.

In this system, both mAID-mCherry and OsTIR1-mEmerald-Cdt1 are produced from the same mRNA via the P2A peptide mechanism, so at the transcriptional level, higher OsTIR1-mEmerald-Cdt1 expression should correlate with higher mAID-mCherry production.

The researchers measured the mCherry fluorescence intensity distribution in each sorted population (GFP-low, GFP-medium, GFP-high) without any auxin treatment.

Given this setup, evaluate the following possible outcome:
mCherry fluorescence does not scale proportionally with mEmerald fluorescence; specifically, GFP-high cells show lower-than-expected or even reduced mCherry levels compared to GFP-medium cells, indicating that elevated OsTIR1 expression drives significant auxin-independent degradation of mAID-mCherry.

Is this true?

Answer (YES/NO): NO